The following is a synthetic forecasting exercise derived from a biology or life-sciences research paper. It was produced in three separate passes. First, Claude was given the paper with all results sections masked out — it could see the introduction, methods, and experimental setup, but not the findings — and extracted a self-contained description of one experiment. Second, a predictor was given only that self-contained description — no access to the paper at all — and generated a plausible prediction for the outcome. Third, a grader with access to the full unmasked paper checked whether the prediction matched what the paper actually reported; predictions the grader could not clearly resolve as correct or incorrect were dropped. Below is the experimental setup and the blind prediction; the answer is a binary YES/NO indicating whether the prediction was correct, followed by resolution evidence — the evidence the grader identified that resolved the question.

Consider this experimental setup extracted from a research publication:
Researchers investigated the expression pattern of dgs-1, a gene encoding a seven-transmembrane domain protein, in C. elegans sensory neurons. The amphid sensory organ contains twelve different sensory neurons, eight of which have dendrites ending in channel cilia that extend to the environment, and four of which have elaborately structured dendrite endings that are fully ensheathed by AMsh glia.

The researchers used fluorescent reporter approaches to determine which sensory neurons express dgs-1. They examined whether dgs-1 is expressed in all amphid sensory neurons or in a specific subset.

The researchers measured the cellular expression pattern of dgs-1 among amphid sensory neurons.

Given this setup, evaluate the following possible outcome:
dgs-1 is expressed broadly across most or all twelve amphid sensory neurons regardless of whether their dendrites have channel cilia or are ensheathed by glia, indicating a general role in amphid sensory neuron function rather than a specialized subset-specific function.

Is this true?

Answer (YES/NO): NO